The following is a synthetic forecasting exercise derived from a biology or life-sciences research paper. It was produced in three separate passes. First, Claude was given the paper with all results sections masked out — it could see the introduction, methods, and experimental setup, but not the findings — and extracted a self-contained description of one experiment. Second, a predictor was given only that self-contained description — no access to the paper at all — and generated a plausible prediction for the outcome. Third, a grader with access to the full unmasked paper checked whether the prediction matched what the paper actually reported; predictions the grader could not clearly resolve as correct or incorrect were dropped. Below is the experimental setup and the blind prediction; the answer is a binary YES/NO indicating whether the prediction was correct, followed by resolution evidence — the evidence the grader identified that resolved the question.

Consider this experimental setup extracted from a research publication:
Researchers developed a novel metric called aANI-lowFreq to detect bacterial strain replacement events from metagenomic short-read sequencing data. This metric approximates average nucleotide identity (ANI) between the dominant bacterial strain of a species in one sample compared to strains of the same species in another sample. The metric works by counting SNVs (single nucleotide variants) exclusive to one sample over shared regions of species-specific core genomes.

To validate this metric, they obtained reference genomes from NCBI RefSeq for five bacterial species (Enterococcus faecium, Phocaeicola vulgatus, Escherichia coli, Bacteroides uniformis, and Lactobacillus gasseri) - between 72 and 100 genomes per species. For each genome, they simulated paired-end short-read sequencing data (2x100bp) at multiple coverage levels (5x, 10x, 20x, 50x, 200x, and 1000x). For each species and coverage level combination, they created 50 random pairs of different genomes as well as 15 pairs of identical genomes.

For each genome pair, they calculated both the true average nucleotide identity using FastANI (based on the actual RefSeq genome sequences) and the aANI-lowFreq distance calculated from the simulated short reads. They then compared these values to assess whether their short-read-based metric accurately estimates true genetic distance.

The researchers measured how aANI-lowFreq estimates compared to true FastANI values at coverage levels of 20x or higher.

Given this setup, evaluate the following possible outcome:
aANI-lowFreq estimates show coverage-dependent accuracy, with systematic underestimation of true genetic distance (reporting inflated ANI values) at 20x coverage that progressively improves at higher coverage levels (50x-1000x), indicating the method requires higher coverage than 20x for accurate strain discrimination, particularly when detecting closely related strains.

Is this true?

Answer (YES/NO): NO